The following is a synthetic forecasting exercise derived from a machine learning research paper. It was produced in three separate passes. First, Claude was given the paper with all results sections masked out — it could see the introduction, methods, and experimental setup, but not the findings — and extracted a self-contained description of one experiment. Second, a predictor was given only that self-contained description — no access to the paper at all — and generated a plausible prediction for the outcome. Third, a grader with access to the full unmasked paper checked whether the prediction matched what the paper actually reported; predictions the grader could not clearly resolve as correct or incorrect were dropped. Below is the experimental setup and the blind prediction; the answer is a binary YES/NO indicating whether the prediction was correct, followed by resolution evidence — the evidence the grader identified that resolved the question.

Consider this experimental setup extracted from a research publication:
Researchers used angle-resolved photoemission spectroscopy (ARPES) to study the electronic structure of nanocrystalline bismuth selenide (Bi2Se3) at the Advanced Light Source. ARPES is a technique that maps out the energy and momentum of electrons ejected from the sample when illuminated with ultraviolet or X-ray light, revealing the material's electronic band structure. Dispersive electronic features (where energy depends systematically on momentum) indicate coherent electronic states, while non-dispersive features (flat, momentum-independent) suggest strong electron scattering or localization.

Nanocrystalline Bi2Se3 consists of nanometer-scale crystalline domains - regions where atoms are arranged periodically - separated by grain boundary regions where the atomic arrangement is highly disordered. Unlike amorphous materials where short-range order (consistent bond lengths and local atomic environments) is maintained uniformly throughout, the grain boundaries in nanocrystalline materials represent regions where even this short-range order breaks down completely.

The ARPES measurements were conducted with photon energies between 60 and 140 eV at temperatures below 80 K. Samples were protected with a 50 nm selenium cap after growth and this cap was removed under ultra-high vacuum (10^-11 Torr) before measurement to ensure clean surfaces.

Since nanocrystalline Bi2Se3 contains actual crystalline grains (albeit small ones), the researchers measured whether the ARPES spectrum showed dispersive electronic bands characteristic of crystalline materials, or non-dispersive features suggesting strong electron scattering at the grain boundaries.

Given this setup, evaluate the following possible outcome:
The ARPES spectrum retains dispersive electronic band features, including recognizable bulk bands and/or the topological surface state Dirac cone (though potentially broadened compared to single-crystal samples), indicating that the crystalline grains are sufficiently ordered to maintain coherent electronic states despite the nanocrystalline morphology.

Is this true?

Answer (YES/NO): NO